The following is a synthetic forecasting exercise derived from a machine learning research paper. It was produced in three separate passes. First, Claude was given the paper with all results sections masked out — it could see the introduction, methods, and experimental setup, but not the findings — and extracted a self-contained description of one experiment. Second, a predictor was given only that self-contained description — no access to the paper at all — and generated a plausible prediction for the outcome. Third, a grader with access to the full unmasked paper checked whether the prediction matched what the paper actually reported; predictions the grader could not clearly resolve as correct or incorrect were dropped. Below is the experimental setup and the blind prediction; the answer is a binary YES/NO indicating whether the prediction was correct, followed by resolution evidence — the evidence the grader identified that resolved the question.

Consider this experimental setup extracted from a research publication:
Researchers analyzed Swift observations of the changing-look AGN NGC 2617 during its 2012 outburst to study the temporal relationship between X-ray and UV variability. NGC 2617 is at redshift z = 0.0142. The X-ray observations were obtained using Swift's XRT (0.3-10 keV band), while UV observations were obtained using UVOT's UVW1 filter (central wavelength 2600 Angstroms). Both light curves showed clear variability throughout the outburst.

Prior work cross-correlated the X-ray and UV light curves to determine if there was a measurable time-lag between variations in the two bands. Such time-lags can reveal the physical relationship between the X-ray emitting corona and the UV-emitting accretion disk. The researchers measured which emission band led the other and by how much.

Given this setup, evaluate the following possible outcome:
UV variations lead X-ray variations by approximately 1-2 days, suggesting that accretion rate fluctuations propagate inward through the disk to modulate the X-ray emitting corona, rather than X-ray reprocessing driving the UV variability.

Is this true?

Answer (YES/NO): NO